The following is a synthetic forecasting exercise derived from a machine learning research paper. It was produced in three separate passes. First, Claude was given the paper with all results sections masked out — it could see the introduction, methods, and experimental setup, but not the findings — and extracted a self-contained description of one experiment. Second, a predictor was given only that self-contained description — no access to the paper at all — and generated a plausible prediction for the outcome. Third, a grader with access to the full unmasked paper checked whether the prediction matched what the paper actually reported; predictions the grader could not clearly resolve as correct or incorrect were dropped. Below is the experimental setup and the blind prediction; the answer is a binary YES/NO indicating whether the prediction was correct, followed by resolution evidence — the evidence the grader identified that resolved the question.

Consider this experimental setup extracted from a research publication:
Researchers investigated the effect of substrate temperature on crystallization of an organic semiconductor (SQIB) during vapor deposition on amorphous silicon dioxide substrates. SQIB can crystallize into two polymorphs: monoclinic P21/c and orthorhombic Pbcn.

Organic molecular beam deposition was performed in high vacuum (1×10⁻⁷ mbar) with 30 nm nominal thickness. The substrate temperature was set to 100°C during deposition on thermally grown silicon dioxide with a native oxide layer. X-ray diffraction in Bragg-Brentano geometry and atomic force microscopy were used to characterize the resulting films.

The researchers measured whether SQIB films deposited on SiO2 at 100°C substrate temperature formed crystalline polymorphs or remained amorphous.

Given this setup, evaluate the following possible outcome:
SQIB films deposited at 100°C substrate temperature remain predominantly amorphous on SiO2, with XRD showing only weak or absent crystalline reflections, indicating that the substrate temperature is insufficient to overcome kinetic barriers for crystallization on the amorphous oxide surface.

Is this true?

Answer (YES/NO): YES